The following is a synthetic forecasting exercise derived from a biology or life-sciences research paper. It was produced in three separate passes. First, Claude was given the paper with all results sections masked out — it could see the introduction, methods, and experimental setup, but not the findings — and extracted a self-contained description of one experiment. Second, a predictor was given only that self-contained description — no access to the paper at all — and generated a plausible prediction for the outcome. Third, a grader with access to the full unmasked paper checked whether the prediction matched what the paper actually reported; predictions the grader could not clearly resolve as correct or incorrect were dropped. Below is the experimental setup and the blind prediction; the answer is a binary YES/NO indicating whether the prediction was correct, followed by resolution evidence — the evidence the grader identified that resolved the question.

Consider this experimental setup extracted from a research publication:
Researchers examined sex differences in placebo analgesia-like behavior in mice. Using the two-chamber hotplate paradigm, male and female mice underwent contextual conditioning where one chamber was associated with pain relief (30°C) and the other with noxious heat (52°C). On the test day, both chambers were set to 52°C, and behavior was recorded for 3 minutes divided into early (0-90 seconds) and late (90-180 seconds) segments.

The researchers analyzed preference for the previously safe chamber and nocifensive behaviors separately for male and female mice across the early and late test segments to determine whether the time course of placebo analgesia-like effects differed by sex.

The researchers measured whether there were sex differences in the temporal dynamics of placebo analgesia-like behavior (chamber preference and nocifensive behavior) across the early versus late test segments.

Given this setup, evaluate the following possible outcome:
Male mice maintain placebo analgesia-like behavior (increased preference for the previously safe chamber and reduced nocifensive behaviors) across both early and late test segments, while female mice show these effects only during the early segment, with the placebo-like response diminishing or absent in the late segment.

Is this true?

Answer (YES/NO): NO